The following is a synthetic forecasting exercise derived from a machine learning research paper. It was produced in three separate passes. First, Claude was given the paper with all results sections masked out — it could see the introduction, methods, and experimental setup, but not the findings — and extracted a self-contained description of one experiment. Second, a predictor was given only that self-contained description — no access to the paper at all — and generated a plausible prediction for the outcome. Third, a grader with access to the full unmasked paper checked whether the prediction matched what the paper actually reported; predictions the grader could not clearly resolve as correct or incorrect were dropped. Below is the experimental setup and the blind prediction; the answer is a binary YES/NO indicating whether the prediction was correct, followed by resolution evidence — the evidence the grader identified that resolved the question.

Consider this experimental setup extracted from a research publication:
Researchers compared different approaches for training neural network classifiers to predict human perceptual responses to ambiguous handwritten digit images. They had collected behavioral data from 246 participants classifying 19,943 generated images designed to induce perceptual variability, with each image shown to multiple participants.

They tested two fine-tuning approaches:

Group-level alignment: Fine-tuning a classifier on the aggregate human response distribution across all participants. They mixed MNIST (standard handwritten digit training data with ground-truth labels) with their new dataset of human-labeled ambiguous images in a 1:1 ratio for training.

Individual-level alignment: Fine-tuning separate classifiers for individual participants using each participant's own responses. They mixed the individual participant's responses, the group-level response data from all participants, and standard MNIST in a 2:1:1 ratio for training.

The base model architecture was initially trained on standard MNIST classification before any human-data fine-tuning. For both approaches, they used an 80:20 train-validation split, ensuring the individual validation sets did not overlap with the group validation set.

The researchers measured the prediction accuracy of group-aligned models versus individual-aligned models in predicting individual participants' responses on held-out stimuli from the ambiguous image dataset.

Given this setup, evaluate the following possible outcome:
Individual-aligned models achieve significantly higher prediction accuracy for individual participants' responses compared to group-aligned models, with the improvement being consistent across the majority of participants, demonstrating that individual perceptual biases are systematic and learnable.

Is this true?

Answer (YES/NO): YES